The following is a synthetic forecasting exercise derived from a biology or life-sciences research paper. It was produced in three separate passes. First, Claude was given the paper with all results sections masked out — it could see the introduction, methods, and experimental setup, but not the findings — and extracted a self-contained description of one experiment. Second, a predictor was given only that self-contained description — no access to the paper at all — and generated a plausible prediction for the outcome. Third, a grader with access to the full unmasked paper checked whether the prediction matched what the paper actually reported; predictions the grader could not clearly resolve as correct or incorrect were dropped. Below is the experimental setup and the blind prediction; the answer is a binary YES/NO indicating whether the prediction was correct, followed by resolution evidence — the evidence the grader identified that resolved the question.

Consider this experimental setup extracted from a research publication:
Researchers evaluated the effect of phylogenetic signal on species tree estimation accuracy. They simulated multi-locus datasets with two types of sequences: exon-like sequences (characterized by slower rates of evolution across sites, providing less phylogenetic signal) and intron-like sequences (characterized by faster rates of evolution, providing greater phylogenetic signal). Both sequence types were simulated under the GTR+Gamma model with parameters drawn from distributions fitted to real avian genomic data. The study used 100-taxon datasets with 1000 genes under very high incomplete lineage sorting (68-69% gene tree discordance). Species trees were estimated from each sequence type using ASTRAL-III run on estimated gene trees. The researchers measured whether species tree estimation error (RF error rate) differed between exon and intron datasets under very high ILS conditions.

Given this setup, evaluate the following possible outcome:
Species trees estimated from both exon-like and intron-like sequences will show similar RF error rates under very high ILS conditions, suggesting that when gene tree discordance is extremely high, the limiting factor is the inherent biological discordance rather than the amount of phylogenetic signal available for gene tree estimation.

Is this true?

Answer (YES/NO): NO